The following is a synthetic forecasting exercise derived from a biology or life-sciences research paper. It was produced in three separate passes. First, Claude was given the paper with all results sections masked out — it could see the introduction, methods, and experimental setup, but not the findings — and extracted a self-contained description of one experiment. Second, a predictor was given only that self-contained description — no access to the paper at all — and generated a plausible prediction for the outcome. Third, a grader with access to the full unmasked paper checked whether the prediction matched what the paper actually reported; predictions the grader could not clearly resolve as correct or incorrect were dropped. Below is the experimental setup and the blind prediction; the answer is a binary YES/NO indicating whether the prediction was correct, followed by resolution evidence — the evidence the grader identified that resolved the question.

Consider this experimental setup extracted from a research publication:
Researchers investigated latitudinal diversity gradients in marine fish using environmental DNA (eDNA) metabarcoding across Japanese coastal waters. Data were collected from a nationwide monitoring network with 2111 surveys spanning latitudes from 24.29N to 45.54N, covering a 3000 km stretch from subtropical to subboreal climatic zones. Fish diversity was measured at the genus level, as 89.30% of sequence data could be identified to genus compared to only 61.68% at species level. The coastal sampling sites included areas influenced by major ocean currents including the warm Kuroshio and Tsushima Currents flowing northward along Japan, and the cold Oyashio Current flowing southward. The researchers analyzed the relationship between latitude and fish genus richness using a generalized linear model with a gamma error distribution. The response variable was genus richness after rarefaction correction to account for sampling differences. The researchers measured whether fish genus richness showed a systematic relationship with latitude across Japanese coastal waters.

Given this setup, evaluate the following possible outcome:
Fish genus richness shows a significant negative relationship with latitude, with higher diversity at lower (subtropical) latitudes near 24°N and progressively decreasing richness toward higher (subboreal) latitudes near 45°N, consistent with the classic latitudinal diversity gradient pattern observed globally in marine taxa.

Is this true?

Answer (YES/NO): NO